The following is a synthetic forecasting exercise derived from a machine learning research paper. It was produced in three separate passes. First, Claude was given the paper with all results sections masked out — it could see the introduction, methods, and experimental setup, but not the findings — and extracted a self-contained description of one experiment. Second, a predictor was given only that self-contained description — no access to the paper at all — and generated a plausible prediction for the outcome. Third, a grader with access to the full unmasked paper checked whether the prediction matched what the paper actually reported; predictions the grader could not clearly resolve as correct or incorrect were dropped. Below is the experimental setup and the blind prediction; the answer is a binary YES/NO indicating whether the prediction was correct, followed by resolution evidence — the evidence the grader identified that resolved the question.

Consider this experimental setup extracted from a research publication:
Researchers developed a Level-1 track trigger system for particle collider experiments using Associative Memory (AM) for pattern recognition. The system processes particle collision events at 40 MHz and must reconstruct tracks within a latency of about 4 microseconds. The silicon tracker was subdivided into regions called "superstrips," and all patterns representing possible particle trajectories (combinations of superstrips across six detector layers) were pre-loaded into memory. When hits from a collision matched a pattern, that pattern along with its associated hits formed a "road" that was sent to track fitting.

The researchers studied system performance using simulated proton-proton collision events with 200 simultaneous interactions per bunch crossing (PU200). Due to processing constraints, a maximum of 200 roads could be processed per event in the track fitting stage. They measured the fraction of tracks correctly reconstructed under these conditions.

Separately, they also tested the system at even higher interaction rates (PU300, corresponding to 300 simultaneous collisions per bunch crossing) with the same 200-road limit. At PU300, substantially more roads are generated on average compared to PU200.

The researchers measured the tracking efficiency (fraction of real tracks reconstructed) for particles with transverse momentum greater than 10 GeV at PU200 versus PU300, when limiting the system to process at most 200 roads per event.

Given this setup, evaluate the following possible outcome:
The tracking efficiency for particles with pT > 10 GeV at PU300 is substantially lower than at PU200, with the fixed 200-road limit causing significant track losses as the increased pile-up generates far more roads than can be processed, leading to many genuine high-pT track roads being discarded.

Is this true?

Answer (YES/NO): YES